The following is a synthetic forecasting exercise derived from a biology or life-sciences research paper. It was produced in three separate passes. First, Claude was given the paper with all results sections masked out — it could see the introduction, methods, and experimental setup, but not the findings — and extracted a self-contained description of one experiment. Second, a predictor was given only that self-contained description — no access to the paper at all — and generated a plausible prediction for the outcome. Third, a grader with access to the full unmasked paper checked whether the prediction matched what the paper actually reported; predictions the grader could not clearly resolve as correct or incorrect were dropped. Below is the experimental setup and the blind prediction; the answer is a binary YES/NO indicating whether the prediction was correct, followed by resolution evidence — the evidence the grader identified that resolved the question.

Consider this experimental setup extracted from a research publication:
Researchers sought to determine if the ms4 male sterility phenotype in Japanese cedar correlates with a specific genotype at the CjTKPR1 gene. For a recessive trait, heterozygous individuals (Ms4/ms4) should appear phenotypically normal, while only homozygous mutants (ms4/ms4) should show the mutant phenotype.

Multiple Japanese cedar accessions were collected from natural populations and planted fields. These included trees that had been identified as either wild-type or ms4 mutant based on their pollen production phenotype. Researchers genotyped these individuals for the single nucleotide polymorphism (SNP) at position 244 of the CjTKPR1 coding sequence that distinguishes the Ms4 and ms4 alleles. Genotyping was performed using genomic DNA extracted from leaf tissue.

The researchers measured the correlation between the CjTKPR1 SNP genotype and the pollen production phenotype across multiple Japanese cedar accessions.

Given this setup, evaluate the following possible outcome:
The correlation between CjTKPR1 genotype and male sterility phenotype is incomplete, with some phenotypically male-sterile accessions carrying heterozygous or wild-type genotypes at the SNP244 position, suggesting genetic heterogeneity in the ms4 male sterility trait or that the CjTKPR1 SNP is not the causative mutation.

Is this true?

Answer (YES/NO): NO